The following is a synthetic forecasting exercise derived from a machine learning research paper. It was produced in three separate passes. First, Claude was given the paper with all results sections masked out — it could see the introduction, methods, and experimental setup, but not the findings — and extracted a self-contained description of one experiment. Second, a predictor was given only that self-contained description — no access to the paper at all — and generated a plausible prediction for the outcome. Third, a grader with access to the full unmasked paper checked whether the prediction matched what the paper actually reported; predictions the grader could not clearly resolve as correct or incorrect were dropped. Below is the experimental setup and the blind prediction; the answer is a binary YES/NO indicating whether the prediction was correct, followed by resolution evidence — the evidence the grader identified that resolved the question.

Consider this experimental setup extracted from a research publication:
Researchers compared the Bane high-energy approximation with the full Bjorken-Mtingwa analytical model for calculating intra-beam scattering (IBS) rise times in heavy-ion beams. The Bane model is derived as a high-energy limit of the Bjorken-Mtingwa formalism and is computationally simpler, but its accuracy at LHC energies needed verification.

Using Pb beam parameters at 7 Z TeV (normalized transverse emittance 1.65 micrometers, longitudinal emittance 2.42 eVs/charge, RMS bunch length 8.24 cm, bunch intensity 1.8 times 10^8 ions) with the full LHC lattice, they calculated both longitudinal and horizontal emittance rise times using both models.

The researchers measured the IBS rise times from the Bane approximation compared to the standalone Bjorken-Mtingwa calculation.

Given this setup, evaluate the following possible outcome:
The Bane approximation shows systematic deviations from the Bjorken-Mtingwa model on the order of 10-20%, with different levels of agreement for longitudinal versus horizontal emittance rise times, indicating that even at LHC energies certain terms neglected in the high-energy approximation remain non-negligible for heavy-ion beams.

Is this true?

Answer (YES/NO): NO